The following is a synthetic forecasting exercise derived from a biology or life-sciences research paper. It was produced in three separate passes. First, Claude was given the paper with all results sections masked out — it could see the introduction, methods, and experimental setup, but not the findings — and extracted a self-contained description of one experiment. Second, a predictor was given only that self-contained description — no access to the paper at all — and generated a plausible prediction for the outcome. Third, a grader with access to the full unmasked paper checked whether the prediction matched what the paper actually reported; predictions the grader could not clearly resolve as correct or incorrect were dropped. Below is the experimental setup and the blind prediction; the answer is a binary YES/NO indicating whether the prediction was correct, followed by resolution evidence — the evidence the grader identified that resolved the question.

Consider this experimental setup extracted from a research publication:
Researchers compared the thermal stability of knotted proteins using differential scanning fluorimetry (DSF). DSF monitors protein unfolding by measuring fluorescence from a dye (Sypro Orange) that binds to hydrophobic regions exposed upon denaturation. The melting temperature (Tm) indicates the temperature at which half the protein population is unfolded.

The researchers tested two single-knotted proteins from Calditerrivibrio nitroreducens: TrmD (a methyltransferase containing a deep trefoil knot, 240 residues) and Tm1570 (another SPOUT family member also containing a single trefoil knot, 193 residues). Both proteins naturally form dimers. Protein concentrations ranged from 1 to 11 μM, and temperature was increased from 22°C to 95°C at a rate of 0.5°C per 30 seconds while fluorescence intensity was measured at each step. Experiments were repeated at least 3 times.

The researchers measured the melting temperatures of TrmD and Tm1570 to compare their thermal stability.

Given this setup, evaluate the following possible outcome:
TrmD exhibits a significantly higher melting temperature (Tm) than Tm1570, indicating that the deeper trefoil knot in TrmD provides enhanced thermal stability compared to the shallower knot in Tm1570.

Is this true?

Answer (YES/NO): NO